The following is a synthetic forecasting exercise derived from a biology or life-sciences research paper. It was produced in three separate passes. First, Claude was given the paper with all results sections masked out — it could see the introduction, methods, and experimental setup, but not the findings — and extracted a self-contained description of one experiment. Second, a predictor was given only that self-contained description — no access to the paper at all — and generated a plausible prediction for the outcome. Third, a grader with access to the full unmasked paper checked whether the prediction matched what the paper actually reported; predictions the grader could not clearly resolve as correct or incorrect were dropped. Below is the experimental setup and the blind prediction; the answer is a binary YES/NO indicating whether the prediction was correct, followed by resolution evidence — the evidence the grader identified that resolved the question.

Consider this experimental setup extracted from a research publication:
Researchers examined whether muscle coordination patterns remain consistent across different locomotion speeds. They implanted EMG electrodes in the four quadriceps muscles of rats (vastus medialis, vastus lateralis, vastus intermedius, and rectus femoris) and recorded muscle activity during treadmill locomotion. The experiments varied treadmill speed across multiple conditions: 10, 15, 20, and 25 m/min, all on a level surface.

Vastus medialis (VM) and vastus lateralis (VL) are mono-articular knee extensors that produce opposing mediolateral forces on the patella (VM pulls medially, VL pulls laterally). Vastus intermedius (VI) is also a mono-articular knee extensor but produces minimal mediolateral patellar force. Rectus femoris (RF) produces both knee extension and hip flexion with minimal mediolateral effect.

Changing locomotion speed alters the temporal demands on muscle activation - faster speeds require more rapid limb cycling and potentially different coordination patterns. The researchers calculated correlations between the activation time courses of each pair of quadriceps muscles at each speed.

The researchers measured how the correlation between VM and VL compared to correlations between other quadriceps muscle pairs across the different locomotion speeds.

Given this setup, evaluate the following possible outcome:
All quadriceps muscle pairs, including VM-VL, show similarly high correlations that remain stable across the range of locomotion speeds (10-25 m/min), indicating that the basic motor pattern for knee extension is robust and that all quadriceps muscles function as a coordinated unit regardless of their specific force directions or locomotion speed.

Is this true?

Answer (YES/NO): NO